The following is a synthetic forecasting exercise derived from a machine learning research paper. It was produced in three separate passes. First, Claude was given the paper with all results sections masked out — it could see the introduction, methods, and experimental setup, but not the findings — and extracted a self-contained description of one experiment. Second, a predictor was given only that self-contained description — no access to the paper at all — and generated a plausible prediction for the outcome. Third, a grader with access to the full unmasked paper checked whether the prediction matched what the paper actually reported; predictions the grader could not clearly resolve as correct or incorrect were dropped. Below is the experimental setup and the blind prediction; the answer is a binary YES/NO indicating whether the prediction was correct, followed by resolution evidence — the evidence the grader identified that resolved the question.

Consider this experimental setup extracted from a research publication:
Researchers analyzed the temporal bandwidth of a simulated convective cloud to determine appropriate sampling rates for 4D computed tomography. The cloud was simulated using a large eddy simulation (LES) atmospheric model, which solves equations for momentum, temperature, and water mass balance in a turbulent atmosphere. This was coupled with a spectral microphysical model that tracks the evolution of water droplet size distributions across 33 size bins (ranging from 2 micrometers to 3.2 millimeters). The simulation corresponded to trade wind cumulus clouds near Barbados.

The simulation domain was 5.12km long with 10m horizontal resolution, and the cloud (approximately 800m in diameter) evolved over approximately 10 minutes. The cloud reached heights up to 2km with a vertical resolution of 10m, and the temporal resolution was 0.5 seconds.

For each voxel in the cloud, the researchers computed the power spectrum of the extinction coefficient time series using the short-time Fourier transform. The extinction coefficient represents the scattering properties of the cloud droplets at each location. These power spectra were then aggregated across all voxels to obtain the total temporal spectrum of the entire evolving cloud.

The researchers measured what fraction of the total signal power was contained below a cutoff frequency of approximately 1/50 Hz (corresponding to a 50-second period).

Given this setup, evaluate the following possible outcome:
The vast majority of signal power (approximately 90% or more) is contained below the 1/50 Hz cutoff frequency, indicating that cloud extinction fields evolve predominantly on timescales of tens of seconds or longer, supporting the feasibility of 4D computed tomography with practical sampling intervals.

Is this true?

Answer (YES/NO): YES